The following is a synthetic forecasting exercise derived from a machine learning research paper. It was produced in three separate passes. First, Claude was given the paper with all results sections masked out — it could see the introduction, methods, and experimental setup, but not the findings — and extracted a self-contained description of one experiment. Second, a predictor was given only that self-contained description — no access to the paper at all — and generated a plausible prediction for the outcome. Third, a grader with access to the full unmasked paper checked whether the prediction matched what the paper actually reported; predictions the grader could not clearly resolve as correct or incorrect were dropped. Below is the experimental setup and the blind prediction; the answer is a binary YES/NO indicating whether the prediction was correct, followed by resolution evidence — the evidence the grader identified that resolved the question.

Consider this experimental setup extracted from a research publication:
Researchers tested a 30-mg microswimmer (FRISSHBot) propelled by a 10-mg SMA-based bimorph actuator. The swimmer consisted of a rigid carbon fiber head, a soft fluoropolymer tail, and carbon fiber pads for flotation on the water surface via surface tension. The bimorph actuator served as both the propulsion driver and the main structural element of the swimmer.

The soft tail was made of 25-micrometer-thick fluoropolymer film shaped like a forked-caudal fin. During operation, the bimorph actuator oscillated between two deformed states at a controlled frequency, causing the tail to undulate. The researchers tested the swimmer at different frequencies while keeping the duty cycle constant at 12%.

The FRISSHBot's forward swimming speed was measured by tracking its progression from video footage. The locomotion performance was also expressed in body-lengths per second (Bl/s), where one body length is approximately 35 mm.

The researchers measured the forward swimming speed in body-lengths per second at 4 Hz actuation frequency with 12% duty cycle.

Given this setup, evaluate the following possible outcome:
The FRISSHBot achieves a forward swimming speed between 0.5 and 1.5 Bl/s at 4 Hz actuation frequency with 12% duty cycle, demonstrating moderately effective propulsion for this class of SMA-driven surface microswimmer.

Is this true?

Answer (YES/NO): NO